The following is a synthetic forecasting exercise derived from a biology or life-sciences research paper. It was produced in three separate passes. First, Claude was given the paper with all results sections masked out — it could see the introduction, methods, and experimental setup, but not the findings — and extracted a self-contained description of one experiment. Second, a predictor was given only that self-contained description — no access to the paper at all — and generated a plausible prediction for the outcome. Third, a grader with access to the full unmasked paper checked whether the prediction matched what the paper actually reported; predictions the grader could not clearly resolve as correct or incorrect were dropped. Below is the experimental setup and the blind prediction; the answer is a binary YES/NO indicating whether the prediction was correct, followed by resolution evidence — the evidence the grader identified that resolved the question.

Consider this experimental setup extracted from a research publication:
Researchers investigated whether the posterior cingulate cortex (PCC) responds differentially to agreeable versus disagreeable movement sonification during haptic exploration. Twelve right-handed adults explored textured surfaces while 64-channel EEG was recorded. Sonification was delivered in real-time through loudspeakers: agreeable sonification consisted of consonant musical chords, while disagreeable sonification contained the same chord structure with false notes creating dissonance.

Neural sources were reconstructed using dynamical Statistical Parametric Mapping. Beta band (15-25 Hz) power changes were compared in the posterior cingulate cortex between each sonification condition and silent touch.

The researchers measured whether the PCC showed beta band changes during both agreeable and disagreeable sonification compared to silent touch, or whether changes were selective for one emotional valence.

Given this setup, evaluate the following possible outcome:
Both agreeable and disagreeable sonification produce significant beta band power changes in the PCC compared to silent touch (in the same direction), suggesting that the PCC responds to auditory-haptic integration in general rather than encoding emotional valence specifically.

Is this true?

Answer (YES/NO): NO